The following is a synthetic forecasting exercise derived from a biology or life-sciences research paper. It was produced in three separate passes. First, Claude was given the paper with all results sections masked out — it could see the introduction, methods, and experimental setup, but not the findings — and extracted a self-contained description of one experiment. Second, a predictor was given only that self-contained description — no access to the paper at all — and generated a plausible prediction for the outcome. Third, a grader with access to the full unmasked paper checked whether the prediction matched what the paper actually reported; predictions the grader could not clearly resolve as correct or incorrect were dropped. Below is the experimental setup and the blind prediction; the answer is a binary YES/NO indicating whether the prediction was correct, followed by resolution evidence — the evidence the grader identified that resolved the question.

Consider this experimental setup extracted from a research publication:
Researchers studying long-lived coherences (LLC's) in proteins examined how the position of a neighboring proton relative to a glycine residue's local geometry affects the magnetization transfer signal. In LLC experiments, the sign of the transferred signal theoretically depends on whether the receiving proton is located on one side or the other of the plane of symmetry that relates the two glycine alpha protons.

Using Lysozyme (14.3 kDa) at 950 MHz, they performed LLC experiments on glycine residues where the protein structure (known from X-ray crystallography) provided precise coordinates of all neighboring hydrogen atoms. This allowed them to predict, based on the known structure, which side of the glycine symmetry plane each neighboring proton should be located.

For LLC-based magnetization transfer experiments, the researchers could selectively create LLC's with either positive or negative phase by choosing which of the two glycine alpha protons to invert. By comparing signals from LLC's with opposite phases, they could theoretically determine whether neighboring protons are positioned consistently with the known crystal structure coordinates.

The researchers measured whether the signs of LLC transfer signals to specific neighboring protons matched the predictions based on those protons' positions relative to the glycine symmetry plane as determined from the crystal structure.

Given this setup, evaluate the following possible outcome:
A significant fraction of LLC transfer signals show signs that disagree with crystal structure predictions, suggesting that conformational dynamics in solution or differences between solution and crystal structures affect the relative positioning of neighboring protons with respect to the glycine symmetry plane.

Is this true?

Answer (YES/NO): NO